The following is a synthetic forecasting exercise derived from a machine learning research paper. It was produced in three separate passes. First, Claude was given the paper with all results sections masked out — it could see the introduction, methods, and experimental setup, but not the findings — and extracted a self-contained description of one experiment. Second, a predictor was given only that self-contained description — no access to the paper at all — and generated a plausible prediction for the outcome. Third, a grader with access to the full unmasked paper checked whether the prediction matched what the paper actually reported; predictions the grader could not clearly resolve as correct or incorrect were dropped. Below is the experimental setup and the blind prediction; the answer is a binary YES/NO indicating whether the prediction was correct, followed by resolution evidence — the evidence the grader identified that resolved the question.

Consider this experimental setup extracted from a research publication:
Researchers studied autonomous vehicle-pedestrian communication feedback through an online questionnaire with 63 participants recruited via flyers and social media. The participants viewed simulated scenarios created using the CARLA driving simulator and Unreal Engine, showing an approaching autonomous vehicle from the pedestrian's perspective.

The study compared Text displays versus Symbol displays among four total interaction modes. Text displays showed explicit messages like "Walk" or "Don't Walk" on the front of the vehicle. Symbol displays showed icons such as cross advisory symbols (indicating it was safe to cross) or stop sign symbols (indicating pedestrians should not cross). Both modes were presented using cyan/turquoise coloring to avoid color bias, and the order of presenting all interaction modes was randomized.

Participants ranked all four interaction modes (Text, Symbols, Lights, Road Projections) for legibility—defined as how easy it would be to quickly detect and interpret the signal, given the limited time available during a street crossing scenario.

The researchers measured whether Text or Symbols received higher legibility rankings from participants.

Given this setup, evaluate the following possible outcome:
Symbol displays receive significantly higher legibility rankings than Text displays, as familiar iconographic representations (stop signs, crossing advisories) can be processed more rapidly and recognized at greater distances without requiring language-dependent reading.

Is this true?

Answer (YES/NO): YES